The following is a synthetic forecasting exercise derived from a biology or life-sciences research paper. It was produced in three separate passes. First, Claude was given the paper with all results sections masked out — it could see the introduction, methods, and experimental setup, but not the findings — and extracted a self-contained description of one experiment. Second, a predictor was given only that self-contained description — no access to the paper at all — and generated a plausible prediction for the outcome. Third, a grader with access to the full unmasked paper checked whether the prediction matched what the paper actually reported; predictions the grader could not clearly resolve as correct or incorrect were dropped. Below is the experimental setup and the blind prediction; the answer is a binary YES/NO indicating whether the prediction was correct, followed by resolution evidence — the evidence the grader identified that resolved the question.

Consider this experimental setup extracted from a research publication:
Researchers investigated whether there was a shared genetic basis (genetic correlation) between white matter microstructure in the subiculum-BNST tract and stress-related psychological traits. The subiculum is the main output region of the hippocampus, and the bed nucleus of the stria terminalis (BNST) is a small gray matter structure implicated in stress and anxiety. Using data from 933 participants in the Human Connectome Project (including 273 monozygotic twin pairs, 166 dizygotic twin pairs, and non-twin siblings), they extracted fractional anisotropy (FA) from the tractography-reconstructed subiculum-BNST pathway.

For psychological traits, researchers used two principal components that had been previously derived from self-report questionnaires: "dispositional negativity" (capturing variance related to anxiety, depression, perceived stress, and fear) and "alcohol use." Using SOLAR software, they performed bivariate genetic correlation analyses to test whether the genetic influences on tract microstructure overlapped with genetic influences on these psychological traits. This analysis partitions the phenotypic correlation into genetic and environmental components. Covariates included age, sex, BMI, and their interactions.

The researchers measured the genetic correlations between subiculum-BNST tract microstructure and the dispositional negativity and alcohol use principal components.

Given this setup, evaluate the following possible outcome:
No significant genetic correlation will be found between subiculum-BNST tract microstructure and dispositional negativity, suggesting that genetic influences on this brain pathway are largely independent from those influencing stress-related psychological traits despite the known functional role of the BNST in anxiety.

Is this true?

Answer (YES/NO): YES